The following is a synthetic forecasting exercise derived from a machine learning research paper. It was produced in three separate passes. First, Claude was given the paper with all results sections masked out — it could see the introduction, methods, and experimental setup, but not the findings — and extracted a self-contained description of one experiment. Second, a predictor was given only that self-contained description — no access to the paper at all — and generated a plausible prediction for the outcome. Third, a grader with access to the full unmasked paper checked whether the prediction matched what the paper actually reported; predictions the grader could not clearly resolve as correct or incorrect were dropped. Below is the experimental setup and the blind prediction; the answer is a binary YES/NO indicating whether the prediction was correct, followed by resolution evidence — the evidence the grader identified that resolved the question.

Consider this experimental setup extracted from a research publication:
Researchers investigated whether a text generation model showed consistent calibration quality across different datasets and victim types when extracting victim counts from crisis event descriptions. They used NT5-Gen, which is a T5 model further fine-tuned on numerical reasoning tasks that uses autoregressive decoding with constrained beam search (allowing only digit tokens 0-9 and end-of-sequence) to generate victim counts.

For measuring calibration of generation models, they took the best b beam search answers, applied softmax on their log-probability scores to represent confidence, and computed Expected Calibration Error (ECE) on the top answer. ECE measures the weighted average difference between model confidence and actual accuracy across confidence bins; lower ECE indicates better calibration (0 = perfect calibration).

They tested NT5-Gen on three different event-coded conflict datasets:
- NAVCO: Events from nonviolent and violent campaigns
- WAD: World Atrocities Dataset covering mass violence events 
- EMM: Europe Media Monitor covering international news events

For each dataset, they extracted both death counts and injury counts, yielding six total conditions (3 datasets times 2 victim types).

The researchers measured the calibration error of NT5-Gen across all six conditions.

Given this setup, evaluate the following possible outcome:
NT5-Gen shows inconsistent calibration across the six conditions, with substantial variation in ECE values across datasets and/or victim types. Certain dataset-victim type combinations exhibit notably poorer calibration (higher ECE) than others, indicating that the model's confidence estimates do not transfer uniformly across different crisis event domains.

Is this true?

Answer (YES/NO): YES